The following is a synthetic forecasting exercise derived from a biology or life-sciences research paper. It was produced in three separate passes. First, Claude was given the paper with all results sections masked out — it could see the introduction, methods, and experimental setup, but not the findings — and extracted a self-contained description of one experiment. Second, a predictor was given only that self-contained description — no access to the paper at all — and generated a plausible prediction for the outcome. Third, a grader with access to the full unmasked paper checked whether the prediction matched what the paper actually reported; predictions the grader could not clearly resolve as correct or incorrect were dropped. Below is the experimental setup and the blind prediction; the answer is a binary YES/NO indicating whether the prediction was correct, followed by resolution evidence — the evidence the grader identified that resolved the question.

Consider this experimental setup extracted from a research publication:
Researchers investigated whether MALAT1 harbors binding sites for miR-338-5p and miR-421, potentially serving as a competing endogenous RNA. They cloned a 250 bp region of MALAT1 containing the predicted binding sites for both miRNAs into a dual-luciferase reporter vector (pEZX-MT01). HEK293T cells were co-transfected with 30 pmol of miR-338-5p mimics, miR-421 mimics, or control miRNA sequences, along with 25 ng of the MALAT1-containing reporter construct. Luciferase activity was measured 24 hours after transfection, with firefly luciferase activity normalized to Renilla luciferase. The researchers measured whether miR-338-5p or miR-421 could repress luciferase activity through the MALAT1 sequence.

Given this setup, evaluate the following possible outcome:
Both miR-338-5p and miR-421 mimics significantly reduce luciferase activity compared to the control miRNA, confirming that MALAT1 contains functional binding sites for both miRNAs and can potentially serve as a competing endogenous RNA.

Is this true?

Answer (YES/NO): YES